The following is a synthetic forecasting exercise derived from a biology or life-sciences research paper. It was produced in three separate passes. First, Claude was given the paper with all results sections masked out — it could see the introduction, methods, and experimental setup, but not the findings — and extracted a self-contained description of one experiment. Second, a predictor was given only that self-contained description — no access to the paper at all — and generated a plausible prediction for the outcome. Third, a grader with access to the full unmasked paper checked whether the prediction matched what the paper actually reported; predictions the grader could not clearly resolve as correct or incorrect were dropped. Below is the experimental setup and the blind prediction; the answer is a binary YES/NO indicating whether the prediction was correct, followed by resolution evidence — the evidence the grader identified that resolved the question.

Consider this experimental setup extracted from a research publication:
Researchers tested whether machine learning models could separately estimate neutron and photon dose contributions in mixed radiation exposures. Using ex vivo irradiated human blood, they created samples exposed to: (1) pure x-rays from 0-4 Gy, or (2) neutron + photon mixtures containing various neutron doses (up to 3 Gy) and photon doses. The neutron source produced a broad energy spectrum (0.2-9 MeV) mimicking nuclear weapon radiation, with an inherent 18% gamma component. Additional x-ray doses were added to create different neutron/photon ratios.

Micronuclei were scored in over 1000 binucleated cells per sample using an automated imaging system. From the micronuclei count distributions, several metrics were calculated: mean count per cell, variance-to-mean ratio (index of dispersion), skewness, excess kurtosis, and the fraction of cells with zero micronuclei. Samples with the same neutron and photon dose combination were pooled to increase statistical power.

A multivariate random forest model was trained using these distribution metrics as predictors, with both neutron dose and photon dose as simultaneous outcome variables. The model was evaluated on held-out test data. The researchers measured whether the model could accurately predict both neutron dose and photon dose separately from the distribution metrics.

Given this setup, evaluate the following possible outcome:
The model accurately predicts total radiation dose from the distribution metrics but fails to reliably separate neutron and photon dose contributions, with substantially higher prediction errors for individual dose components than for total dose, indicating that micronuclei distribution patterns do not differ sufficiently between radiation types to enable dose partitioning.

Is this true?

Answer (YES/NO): NO